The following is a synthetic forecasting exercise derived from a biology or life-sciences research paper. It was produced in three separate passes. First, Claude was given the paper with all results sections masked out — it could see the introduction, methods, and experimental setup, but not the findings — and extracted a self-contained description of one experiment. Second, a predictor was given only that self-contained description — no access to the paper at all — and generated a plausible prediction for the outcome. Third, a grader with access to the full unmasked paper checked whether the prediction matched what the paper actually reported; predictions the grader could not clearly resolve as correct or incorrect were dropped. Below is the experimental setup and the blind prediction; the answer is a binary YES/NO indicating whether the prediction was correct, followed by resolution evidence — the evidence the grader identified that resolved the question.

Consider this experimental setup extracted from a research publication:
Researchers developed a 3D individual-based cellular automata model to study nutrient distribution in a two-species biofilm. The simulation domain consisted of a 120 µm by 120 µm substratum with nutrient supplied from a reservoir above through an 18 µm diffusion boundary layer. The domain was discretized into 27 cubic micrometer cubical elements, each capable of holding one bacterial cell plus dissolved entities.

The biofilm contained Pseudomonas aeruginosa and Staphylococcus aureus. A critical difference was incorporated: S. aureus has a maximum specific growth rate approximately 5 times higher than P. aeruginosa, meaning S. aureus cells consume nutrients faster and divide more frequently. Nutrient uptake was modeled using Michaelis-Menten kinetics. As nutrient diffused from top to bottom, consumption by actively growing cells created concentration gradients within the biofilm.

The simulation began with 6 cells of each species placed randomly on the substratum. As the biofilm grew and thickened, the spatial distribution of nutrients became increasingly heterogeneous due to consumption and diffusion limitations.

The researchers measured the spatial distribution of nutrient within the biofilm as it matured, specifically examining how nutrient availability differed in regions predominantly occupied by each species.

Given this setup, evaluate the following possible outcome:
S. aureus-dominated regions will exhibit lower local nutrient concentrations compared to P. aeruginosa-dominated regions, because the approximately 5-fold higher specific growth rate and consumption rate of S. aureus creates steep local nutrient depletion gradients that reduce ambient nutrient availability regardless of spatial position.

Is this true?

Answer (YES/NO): NO